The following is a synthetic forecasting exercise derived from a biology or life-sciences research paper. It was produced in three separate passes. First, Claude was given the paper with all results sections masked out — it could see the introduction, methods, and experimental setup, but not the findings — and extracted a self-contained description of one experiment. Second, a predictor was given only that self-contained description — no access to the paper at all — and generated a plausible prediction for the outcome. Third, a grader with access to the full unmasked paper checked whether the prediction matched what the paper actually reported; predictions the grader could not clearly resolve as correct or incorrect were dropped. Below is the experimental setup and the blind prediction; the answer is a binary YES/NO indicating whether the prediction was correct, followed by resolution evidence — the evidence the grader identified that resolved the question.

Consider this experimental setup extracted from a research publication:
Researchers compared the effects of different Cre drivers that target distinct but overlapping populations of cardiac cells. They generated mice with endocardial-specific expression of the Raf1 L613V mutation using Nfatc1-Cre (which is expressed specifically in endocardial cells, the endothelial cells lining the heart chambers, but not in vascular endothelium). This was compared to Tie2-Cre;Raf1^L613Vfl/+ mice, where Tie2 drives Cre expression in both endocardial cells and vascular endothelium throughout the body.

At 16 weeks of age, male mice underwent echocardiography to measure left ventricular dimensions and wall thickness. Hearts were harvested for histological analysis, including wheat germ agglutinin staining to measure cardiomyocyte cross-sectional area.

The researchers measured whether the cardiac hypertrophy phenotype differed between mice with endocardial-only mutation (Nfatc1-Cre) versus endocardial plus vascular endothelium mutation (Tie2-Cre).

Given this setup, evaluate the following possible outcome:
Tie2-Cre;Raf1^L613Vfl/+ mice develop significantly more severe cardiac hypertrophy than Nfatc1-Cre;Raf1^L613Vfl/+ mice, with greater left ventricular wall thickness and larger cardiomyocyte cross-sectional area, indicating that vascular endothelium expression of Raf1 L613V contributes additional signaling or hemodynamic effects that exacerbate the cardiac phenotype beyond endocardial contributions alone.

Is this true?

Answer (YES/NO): NO